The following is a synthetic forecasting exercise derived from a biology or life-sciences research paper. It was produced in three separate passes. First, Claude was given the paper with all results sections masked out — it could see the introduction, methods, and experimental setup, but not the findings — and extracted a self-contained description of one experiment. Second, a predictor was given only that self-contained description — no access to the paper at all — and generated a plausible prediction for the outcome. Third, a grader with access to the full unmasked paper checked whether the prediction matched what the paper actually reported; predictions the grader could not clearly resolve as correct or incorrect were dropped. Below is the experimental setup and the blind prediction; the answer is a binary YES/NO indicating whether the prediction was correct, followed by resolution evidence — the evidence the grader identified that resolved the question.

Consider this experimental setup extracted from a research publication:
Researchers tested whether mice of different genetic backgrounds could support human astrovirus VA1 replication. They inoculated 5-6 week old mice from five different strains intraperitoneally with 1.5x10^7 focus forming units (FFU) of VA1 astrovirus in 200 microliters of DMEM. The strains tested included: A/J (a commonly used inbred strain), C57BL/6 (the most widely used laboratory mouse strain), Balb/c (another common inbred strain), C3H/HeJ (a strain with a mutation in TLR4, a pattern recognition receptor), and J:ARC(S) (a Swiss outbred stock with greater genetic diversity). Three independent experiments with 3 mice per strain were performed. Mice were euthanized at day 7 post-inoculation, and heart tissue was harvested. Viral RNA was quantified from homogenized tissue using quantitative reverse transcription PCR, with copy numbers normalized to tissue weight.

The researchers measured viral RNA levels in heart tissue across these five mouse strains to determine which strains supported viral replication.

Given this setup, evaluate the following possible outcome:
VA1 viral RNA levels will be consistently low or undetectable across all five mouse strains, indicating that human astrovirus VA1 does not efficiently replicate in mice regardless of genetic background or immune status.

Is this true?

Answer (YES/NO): NO